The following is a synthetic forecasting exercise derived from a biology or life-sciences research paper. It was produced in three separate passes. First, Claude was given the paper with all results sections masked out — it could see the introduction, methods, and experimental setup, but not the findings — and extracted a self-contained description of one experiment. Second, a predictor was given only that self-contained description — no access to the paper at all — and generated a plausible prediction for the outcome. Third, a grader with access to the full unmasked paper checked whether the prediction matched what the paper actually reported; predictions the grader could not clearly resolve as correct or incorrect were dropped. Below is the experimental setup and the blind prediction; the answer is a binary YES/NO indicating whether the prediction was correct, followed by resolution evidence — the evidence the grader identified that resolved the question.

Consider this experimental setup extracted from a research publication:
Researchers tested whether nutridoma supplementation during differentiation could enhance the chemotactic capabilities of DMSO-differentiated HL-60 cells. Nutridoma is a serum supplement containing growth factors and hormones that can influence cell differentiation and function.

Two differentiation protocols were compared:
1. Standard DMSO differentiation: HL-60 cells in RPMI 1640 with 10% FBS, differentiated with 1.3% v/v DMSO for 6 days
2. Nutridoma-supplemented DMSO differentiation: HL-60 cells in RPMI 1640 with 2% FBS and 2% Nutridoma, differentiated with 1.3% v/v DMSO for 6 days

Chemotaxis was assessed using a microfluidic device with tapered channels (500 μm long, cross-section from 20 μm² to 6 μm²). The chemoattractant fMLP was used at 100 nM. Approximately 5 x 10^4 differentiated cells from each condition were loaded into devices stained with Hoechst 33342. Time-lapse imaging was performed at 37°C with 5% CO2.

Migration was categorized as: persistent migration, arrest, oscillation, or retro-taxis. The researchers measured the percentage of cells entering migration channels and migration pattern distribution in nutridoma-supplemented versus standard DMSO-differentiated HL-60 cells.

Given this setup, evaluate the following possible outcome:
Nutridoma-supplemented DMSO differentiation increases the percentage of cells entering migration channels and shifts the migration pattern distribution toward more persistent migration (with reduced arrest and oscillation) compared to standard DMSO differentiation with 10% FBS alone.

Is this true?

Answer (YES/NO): NO